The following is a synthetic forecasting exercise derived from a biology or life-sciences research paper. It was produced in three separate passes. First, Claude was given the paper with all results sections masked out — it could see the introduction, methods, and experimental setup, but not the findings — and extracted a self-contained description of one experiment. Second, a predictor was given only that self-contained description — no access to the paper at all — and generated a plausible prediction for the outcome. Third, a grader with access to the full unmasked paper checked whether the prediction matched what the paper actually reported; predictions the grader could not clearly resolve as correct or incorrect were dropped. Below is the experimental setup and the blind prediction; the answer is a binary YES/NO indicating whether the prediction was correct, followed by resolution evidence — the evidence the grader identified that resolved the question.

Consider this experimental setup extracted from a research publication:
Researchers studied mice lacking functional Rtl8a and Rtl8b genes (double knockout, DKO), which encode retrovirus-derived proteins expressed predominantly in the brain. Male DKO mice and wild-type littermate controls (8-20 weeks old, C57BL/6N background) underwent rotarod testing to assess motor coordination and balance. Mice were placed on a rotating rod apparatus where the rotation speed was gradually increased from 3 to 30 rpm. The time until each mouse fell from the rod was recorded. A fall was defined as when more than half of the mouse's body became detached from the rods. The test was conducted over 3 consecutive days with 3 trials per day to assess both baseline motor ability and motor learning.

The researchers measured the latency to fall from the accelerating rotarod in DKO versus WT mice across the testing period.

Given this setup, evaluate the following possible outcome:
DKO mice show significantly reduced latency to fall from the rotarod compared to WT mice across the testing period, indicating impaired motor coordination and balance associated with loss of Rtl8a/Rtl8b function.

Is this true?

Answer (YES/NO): NO